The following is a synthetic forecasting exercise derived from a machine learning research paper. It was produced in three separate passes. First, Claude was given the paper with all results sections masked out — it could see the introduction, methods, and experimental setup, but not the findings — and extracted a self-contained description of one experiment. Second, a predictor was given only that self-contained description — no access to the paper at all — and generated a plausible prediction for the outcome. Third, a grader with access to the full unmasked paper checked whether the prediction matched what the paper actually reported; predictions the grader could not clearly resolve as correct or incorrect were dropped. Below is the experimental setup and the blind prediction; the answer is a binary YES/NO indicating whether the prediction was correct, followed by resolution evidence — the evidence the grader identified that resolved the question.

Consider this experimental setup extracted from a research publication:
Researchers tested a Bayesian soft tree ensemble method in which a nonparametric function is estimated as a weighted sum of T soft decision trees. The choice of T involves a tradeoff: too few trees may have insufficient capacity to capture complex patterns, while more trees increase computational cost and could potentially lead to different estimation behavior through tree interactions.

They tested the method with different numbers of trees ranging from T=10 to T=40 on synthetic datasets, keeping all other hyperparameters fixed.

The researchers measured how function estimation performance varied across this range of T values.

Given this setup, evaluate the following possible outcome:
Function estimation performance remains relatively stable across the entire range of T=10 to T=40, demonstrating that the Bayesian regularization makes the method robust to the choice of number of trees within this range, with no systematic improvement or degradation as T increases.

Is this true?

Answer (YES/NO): YES